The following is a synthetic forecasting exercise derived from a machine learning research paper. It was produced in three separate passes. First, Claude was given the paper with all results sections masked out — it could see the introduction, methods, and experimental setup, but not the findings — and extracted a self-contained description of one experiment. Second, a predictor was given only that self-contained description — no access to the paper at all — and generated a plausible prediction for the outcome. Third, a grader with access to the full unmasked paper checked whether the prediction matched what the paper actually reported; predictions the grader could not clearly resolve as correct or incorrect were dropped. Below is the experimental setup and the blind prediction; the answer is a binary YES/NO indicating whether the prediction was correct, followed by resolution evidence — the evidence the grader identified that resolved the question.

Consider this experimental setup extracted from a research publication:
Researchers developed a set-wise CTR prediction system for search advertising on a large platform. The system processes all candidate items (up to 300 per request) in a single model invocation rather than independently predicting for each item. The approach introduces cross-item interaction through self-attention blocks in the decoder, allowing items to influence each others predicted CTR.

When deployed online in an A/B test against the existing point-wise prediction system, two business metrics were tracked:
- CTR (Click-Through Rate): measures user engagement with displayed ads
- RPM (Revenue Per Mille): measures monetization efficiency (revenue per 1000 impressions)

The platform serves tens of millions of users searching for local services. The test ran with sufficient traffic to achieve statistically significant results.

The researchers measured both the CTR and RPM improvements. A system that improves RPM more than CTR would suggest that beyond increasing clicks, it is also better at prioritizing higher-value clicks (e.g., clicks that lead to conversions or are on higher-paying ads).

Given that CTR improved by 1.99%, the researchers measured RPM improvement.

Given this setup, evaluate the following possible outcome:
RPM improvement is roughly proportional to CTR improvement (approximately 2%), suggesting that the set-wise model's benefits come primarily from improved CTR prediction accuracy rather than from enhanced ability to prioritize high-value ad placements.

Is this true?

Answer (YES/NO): NO